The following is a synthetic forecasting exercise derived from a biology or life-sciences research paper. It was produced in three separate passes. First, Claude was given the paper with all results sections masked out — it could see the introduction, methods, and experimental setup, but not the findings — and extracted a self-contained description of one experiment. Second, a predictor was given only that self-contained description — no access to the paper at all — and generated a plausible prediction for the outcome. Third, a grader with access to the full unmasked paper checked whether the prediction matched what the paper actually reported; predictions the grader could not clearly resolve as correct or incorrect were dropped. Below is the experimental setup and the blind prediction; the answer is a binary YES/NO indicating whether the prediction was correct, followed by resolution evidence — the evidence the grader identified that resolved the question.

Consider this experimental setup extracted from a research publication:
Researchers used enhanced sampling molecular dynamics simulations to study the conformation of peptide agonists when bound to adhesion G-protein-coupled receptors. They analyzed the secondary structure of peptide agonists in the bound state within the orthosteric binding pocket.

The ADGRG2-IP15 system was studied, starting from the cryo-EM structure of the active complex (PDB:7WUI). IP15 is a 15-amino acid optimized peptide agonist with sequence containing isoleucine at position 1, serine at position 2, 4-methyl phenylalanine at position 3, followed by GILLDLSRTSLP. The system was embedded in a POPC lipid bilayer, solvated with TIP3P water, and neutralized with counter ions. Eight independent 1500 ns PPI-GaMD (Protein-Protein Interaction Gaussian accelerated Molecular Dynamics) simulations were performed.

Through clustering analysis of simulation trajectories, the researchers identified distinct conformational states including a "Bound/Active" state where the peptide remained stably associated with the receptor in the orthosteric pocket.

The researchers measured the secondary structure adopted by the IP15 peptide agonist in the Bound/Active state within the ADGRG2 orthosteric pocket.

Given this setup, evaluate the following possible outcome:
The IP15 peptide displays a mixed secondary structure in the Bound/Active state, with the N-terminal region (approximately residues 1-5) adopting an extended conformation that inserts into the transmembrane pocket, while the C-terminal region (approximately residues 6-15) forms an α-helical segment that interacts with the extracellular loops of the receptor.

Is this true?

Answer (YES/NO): NO